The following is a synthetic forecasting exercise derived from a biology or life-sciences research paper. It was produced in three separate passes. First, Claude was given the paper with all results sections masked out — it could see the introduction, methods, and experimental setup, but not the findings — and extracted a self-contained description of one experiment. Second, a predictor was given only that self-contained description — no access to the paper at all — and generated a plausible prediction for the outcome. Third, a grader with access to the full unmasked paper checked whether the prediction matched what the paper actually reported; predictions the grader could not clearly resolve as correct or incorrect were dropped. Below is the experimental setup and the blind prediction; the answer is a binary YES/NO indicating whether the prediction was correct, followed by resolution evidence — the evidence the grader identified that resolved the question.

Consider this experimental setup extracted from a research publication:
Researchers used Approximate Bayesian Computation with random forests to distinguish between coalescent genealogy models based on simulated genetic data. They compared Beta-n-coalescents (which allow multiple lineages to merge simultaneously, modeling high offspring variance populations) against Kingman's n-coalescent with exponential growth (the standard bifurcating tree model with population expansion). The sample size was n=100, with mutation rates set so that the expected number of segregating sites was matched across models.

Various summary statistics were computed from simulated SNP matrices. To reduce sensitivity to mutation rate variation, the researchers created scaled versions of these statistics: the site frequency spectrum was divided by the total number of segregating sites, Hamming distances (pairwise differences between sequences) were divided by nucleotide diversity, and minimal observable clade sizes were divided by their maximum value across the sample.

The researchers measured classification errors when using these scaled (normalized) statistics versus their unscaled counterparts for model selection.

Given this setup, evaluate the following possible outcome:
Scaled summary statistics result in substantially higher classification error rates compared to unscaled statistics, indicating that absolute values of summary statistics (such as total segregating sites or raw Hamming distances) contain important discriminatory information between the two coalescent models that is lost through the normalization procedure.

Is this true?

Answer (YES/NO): NO